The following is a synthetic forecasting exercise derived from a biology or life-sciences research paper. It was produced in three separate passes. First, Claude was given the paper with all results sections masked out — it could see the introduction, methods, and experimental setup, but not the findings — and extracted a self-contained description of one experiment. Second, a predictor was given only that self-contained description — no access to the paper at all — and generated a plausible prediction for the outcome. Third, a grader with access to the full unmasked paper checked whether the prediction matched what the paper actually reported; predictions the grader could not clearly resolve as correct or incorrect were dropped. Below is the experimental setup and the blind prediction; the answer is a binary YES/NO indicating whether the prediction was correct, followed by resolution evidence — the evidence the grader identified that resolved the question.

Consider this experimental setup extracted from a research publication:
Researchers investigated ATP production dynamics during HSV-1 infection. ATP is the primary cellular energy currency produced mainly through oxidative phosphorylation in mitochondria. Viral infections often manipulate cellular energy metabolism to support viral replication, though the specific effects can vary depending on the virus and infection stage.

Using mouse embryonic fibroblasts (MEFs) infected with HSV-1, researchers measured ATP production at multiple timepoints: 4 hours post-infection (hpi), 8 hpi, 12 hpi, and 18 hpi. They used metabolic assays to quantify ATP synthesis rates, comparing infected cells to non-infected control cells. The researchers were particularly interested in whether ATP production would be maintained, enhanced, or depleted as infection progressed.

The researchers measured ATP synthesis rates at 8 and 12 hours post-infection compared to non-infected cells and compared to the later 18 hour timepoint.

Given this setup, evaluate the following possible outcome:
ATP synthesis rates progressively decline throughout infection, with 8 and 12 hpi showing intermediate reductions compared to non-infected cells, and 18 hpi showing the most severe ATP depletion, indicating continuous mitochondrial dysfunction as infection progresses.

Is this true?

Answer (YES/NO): NO